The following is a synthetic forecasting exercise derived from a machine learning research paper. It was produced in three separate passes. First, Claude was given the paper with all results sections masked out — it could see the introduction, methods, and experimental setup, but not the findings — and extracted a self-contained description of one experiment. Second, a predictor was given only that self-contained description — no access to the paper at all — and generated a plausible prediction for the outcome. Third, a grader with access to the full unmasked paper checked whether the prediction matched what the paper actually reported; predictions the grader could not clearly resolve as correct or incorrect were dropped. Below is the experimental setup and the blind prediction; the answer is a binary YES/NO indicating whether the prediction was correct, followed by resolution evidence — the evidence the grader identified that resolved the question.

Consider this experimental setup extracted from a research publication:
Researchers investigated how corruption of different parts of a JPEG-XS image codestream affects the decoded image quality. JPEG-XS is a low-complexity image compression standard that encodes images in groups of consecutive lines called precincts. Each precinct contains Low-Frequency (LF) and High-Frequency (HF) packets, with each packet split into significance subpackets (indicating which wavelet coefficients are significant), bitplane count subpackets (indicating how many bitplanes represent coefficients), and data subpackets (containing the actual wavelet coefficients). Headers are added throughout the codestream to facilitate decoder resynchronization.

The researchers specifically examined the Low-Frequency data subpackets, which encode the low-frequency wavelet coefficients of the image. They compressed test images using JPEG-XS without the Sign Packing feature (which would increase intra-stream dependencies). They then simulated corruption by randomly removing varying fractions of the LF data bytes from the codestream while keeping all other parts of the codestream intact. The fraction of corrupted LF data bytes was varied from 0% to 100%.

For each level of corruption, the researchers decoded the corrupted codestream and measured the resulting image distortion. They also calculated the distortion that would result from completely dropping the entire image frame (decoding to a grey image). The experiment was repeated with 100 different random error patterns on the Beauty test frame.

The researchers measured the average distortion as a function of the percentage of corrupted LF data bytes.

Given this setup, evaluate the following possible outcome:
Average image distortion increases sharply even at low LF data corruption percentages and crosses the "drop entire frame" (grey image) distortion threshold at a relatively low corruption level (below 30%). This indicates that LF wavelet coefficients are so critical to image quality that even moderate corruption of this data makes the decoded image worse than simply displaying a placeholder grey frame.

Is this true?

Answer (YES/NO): NO